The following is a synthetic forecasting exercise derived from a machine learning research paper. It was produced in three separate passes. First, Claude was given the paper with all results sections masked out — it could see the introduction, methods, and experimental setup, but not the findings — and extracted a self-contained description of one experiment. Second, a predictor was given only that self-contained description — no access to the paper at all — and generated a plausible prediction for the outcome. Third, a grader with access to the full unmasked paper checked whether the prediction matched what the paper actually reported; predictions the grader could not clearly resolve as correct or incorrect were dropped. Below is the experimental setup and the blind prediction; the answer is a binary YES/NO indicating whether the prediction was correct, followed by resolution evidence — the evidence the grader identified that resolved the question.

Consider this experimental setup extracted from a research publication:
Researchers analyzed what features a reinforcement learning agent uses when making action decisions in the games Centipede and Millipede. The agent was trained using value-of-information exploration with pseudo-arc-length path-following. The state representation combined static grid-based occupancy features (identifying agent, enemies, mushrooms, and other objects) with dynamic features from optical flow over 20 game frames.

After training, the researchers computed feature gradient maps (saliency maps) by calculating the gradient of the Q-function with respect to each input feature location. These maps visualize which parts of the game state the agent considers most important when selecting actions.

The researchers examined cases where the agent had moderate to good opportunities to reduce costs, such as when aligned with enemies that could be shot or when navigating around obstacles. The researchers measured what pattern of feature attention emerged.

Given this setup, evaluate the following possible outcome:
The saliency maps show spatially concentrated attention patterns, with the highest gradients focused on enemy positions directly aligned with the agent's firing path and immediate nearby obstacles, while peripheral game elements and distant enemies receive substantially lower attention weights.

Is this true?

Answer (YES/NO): NO